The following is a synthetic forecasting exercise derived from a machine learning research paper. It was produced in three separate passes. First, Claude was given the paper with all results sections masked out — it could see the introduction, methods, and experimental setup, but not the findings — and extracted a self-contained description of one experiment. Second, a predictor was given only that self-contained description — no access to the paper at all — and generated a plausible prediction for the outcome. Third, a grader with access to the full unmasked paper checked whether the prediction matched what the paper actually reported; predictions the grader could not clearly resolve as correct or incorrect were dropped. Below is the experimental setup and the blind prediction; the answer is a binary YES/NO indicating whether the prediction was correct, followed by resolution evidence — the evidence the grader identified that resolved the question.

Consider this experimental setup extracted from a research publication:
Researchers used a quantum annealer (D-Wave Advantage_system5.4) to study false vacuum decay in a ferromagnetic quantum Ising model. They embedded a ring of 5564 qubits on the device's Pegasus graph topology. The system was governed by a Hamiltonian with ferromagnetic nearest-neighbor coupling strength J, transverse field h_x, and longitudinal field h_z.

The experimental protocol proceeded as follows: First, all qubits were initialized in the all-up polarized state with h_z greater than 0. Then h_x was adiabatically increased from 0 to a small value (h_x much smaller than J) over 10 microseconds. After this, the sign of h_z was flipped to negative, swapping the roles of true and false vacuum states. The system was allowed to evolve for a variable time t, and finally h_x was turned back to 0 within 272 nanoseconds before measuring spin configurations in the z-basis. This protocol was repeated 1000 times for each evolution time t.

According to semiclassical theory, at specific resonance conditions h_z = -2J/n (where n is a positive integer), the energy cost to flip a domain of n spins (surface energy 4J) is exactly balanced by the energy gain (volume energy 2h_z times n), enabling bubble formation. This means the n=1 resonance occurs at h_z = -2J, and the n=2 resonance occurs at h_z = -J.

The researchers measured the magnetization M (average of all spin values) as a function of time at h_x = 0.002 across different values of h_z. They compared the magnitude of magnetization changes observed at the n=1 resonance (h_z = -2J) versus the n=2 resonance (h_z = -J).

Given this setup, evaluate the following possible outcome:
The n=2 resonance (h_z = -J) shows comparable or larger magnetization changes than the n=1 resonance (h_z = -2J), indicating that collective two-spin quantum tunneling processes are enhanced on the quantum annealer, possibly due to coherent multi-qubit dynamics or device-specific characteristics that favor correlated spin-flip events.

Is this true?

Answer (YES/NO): NO